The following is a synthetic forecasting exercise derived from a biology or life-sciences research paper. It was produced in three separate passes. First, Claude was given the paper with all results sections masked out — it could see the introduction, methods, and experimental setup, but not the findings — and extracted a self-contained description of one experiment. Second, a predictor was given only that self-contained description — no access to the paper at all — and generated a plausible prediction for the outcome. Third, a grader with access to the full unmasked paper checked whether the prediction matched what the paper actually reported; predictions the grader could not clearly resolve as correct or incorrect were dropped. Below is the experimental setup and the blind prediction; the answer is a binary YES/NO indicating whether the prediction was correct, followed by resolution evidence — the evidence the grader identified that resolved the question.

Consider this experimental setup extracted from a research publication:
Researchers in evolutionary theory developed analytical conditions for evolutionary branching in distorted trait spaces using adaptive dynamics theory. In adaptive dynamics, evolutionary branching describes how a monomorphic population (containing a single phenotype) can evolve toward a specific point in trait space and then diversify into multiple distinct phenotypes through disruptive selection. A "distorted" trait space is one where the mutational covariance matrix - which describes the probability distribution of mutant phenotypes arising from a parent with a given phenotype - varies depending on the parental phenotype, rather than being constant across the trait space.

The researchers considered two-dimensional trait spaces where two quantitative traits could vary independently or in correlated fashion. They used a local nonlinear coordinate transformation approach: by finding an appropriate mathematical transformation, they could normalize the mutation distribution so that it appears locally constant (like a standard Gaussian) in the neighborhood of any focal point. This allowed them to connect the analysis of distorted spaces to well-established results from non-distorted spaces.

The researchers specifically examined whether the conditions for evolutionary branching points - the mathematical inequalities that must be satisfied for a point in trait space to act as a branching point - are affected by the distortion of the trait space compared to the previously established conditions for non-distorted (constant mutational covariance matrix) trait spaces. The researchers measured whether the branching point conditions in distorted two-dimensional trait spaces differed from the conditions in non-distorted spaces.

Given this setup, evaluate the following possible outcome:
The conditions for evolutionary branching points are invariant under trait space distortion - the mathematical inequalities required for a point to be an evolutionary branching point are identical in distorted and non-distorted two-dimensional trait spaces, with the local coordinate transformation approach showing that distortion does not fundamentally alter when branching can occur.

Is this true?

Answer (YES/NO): YES